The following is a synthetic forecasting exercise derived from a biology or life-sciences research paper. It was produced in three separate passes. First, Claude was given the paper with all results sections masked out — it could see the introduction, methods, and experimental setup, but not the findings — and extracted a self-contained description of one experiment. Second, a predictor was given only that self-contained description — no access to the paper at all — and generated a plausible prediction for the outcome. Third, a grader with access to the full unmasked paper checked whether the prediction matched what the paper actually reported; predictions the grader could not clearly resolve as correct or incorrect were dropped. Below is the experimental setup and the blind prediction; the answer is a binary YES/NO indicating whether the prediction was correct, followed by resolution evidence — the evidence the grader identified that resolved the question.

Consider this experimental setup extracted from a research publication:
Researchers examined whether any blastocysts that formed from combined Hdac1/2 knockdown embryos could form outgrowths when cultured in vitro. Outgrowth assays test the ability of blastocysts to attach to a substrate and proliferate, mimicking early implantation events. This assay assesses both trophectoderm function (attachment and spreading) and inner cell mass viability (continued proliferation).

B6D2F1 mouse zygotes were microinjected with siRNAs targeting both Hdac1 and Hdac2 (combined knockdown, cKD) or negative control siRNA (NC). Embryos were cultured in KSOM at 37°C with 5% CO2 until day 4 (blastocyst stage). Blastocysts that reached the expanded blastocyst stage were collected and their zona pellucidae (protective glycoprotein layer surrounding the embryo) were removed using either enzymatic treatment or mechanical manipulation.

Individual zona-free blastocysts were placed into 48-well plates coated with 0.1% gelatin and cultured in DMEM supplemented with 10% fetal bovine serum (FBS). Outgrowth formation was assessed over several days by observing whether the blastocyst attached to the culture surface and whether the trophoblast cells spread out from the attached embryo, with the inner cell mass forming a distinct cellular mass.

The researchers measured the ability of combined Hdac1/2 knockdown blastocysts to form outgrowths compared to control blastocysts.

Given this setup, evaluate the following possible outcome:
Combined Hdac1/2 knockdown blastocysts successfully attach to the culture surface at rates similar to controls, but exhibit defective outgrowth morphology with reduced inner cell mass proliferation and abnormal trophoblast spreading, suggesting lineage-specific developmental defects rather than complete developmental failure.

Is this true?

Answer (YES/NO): NO